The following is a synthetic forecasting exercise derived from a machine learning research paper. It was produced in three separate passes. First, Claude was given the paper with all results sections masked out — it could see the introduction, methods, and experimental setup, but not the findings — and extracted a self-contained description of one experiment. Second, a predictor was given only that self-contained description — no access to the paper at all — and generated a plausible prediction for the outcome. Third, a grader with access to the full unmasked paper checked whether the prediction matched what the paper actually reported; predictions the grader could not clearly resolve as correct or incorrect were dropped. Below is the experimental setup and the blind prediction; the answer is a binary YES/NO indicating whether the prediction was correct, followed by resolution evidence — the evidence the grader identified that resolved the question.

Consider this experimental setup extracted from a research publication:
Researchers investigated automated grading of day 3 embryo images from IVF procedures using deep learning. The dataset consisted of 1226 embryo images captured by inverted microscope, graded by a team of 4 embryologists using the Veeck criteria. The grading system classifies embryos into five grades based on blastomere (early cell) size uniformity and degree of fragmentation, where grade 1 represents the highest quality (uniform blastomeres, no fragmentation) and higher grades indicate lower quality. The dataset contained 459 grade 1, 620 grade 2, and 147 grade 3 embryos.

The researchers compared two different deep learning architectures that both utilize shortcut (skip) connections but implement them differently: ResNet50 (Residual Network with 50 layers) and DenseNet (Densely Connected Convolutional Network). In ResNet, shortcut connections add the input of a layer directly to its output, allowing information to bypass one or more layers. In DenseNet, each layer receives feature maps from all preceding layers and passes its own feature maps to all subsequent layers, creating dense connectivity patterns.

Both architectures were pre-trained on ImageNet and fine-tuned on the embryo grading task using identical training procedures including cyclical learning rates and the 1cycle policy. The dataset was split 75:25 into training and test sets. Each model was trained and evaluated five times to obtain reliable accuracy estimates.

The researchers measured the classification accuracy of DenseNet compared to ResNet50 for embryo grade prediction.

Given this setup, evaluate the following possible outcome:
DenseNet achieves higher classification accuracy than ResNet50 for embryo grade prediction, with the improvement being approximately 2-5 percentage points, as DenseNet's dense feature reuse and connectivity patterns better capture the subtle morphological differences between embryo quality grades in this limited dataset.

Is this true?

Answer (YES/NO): NO